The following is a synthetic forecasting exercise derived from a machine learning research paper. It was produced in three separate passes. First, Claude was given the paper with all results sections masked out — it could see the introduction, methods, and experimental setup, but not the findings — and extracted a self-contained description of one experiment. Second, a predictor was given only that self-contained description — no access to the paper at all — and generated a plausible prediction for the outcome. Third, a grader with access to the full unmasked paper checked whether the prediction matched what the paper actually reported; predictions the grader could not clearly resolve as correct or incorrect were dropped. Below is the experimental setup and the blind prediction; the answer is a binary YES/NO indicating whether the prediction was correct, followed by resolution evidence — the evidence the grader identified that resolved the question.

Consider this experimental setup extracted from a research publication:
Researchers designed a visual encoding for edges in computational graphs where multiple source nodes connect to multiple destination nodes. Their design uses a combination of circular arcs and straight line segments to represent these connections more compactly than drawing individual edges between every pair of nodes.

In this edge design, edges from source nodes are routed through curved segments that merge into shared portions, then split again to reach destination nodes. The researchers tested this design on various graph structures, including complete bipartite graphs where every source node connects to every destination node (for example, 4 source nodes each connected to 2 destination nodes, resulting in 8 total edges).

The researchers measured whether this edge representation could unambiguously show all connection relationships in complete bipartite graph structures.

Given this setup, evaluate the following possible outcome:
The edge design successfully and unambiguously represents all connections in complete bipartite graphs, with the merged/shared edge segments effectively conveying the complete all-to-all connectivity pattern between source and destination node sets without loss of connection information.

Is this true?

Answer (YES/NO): NO